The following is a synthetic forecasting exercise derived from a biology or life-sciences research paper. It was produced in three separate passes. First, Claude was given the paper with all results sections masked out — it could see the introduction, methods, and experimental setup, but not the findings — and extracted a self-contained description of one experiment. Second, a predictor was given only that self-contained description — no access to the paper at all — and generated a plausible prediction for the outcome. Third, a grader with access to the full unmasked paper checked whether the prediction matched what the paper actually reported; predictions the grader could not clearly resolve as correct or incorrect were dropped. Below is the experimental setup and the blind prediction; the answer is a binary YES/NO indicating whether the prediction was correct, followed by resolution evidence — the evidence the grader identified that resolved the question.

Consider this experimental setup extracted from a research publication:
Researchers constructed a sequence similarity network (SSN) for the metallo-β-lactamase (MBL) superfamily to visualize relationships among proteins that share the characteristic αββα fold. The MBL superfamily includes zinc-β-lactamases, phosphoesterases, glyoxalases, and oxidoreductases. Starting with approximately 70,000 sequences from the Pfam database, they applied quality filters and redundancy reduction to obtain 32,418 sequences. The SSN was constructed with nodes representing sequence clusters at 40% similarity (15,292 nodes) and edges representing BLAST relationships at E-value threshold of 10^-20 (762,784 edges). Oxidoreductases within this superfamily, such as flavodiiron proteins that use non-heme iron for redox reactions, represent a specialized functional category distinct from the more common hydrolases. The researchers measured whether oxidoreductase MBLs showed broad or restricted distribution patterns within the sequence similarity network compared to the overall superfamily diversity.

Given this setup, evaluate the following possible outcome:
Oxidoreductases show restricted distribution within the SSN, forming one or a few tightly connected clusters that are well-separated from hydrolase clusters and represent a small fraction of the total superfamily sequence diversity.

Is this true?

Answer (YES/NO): YES